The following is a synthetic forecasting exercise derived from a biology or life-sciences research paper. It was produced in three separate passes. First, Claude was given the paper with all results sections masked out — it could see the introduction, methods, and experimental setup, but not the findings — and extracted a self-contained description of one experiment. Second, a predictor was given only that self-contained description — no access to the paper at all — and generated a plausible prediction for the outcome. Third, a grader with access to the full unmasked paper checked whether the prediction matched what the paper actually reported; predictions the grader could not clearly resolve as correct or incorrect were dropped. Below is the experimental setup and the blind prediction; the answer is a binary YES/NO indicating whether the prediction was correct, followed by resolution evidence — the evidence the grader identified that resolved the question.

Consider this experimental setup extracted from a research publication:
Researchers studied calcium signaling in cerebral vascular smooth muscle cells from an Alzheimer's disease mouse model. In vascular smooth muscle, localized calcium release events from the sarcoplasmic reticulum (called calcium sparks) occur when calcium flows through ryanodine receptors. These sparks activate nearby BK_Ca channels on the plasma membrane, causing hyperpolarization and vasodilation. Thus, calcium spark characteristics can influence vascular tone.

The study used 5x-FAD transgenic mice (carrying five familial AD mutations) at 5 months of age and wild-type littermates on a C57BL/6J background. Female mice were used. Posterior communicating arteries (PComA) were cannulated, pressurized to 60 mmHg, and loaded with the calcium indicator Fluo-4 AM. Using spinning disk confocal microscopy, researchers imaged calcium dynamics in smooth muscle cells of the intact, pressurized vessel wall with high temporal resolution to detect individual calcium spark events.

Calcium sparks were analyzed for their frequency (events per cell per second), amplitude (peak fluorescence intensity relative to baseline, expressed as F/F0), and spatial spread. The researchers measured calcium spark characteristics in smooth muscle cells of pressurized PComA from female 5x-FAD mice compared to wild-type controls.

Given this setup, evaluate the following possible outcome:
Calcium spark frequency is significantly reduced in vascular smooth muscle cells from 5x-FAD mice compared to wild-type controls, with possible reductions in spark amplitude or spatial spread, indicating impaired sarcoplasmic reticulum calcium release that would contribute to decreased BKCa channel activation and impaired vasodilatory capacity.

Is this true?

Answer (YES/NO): NO